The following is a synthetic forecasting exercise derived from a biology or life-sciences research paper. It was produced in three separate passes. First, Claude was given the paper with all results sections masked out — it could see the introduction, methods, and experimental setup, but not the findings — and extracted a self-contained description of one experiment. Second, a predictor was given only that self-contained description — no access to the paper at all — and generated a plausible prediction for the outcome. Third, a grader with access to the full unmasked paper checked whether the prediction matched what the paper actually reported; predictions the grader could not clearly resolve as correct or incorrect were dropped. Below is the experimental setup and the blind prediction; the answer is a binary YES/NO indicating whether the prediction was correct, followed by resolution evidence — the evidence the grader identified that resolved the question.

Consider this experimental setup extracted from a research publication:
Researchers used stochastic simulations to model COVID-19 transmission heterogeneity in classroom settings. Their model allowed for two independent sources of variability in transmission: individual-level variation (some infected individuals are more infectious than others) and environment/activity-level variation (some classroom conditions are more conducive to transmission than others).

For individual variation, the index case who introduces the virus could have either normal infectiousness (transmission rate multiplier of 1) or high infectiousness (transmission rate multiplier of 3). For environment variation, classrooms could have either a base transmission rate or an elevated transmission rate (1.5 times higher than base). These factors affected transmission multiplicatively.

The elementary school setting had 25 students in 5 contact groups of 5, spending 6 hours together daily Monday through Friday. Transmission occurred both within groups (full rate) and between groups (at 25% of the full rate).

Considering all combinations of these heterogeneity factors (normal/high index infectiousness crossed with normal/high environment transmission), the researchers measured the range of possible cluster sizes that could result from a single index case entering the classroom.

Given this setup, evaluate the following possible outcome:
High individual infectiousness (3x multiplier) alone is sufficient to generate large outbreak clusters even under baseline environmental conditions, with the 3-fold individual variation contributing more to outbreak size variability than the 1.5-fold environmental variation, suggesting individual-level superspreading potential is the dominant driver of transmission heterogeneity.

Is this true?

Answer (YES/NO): NO